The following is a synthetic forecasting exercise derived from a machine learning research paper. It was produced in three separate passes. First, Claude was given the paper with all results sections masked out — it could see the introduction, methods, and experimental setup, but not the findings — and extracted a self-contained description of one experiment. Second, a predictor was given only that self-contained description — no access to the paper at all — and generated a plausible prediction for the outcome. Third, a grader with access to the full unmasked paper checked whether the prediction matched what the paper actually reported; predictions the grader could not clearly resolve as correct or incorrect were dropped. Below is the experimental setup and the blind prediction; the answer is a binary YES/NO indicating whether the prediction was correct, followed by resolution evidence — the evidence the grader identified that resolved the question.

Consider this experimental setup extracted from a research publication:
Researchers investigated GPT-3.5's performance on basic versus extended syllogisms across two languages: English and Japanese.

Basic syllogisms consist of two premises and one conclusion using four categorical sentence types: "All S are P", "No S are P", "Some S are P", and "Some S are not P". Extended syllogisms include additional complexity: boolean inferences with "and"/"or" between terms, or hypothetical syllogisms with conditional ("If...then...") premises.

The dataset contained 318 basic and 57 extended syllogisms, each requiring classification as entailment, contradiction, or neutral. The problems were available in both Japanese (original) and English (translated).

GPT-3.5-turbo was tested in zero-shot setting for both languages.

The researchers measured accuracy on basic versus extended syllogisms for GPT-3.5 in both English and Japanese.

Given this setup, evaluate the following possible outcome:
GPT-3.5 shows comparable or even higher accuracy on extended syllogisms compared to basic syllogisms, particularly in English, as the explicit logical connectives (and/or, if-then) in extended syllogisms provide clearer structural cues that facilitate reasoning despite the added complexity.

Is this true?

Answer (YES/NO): NO